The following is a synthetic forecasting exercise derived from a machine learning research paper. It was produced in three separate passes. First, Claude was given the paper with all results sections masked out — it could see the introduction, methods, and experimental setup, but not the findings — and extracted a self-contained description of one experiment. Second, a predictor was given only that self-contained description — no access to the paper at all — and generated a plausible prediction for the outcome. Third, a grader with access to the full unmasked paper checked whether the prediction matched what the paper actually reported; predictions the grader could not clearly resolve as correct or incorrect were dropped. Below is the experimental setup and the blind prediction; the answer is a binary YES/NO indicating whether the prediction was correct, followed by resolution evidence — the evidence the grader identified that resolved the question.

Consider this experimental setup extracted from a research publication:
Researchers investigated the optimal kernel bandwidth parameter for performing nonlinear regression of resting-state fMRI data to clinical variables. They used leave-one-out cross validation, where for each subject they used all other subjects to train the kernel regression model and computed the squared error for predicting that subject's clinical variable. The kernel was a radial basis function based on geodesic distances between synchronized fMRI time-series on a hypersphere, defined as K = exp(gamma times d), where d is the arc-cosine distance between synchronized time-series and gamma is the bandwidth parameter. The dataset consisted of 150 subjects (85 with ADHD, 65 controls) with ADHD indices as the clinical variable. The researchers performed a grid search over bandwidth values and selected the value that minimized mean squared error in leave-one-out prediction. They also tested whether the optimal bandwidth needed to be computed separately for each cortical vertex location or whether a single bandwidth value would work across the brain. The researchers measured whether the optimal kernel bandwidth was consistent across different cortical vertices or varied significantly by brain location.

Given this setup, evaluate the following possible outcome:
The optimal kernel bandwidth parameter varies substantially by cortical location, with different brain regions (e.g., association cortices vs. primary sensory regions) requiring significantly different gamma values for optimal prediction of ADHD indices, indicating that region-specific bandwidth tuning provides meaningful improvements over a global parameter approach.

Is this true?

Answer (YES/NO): NO